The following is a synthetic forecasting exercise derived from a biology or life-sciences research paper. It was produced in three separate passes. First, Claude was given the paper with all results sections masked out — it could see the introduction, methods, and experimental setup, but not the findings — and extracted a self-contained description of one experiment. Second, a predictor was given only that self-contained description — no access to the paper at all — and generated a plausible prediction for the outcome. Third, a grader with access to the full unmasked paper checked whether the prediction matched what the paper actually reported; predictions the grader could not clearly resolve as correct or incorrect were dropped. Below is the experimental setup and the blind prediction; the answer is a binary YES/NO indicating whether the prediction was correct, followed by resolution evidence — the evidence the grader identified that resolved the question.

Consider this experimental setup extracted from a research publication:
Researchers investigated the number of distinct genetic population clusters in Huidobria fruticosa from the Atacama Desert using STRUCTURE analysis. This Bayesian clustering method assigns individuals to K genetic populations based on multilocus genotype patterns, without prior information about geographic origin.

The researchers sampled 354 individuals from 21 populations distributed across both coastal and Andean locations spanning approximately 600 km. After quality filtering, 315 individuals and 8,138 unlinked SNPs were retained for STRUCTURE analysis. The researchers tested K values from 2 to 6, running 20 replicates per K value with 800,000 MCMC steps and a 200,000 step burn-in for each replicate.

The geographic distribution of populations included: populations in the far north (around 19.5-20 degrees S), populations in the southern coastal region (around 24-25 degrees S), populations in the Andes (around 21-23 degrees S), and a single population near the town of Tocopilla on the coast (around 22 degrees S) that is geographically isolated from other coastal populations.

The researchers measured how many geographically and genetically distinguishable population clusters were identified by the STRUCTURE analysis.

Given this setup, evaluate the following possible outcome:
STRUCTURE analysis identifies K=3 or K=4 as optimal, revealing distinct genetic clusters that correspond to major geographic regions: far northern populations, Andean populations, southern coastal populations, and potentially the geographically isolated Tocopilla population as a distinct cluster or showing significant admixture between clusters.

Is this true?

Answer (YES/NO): YES